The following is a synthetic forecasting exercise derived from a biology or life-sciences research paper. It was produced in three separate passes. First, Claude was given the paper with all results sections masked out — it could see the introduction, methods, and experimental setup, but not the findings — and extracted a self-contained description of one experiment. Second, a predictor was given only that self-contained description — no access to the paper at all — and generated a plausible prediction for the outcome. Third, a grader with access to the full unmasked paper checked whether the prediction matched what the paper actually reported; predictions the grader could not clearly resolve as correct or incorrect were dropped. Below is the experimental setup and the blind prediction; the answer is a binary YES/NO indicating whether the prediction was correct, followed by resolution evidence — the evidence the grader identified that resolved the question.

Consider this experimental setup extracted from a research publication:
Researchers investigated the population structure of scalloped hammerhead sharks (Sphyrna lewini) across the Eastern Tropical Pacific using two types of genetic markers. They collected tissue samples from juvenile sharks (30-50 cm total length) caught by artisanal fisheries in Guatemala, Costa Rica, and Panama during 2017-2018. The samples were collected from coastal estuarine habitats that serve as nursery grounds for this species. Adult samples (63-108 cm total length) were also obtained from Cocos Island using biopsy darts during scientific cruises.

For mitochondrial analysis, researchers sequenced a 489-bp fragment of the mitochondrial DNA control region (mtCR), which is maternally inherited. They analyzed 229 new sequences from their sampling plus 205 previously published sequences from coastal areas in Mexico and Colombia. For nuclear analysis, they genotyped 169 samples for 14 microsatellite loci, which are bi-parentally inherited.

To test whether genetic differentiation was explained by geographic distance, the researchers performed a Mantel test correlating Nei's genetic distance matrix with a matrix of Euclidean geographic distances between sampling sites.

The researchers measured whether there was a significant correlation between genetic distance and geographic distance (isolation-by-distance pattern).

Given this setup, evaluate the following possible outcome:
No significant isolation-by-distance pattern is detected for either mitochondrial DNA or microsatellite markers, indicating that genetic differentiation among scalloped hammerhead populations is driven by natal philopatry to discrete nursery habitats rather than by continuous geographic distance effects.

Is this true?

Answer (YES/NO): NO